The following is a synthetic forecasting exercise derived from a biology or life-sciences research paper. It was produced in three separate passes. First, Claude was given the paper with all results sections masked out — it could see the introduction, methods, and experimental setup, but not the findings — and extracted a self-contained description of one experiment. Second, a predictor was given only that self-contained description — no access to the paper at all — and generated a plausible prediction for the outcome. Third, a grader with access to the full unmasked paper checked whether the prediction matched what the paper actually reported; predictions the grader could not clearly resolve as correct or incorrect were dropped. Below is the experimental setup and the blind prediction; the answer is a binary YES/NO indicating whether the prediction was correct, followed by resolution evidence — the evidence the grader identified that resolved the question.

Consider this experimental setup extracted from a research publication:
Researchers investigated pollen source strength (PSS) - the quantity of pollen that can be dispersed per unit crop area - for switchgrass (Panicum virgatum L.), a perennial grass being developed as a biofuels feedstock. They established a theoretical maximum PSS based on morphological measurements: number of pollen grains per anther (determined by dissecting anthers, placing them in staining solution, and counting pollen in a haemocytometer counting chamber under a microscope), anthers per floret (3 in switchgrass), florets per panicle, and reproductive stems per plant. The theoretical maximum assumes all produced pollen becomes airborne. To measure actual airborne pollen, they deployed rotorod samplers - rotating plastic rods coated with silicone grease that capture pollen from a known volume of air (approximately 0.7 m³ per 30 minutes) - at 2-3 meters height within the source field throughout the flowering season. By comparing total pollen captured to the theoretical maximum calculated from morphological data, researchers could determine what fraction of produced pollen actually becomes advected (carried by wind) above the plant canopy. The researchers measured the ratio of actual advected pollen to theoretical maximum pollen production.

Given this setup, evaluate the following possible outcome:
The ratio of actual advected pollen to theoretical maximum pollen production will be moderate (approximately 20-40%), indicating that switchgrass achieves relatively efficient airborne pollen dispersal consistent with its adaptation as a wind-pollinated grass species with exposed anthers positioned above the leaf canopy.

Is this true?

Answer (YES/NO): NO